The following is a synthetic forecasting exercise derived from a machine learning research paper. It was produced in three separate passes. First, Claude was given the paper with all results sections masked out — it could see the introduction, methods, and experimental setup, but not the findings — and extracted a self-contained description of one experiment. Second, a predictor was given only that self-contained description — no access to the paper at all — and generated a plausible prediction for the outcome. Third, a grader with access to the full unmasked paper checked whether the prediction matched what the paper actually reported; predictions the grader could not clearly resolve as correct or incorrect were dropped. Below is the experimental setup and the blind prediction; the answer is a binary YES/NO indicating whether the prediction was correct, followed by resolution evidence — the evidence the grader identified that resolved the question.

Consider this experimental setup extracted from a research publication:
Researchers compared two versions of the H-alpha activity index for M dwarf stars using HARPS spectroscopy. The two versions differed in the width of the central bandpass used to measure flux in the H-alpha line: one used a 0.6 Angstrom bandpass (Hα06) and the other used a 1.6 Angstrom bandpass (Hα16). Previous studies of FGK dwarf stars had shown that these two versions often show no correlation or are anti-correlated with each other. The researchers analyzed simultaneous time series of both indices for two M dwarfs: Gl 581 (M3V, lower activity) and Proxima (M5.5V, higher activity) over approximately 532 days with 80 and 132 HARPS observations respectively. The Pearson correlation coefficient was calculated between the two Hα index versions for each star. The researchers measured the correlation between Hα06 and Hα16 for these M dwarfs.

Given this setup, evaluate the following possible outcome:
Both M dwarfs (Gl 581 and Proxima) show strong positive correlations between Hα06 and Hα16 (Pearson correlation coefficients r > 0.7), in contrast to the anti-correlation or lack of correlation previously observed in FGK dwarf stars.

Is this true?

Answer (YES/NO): YES